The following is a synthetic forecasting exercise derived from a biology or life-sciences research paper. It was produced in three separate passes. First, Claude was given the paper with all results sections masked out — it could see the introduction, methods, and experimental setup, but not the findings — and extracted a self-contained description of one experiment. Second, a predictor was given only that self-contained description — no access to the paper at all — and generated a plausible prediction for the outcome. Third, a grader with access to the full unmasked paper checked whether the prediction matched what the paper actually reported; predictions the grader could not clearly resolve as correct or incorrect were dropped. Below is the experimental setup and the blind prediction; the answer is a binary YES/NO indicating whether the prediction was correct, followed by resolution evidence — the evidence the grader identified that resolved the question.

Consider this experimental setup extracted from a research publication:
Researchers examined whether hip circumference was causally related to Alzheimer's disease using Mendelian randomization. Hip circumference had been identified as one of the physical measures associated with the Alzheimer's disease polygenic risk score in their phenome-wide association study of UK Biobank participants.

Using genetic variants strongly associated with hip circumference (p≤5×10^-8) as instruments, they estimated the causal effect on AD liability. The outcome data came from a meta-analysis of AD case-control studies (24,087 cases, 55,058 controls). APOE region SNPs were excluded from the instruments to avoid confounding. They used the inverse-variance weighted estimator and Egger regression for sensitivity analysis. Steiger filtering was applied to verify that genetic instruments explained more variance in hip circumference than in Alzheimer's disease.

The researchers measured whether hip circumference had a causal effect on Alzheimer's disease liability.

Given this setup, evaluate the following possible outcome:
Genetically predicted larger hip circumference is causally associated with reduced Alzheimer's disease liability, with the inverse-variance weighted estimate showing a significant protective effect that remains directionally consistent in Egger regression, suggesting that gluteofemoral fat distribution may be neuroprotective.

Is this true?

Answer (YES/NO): NO